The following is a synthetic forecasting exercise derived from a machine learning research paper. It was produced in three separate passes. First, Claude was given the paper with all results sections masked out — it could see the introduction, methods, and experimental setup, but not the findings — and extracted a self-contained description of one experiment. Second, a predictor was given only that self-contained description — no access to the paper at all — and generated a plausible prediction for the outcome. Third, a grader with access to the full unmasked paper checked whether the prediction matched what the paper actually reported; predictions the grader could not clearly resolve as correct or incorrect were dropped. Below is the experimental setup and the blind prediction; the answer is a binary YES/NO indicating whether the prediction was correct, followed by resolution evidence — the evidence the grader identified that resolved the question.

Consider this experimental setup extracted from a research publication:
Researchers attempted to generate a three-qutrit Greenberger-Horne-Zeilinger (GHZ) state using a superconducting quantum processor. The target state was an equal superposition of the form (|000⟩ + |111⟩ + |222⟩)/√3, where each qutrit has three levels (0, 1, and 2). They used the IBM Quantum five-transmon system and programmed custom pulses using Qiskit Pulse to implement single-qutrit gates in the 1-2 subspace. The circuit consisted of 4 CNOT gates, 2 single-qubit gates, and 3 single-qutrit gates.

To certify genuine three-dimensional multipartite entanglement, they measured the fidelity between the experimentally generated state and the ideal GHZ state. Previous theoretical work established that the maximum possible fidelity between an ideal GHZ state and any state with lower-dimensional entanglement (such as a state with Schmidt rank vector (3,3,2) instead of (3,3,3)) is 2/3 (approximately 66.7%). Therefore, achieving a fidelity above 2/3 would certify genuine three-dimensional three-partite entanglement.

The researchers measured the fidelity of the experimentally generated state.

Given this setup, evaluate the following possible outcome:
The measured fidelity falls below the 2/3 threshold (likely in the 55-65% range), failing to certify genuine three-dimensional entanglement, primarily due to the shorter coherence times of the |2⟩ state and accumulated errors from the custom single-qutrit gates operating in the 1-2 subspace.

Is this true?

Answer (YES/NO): NO